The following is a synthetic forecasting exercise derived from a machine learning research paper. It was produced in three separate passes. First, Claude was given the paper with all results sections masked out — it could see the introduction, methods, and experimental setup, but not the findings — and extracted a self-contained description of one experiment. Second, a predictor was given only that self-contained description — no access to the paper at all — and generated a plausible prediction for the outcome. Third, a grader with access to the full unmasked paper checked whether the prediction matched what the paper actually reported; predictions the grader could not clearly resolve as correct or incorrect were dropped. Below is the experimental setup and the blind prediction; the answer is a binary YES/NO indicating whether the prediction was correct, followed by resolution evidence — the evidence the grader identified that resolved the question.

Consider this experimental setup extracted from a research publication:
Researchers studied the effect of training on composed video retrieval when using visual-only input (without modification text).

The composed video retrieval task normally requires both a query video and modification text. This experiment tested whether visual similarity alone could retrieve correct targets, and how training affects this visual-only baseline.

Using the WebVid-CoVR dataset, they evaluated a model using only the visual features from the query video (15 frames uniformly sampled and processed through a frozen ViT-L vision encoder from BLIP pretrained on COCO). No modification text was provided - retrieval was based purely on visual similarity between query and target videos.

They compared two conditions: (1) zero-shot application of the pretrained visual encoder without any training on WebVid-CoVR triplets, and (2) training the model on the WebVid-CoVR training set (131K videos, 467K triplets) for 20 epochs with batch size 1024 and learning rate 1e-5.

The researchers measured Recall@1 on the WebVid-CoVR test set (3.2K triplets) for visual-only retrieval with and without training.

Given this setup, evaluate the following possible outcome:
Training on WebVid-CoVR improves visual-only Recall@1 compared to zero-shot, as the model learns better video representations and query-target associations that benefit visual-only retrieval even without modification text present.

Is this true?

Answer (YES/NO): YES